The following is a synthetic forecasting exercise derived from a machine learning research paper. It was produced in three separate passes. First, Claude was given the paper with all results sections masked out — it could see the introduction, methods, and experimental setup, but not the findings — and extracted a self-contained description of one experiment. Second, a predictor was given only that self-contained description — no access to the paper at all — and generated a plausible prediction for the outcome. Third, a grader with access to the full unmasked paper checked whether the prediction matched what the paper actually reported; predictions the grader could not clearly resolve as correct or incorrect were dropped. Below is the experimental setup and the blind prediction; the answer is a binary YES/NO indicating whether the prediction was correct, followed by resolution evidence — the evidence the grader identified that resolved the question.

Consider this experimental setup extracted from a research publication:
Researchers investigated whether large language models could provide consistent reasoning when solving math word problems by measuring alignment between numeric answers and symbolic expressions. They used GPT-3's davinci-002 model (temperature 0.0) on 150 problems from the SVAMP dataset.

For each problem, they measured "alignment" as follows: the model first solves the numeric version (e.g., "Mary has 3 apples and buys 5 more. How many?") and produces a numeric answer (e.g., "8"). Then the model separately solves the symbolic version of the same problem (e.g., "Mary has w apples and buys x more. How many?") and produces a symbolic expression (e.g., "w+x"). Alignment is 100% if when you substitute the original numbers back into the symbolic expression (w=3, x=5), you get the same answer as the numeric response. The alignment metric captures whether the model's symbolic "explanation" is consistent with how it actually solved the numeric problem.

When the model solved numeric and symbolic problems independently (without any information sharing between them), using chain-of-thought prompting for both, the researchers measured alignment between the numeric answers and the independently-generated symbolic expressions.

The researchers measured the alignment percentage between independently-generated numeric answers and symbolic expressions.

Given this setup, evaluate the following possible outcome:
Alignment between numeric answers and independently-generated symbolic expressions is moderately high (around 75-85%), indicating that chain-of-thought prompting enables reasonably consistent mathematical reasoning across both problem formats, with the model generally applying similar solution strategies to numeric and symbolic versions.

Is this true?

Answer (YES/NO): NO